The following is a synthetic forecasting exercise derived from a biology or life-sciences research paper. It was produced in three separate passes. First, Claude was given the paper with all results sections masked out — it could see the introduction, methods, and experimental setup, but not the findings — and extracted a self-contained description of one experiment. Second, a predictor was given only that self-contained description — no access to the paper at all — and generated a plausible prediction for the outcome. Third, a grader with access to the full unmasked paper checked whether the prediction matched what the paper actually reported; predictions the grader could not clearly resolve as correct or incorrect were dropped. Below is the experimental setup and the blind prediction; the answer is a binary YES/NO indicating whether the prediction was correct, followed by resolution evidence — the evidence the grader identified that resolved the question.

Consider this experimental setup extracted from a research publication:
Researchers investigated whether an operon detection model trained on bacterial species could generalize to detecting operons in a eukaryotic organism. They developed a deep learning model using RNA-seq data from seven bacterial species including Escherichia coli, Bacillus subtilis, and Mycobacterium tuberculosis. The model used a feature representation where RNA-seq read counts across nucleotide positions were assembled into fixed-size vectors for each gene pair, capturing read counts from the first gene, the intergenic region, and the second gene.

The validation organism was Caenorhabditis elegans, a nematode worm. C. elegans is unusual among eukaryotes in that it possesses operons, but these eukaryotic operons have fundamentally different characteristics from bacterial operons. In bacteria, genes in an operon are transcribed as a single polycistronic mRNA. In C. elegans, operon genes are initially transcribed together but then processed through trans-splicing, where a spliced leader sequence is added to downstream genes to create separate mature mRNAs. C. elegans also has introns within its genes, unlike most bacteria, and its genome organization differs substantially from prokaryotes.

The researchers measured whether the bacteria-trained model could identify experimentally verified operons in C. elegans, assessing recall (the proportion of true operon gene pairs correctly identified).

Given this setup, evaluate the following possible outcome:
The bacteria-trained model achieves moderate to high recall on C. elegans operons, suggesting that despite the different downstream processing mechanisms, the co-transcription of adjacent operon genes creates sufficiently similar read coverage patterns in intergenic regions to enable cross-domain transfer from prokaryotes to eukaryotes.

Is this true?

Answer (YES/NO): YES